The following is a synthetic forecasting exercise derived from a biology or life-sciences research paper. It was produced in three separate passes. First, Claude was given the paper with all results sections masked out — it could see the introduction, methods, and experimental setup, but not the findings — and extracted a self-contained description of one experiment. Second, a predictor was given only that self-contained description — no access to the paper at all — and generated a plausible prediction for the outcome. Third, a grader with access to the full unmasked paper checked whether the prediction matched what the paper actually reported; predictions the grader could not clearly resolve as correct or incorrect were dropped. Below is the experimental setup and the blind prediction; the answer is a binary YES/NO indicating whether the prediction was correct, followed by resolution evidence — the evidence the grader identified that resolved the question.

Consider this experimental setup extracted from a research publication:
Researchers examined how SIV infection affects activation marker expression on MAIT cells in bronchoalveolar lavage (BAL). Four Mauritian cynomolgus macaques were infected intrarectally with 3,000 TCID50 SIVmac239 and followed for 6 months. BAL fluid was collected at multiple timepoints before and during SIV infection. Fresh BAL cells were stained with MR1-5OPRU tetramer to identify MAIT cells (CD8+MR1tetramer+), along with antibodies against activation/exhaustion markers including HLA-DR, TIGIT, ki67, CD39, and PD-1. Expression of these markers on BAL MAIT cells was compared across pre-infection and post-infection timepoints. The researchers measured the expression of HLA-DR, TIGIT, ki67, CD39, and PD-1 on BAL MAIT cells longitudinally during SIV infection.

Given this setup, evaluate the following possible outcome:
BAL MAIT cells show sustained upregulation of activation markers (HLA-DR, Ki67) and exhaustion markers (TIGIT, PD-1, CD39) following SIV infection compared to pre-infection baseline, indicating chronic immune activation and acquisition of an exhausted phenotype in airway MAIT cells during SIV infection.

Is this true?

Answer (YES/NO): NO